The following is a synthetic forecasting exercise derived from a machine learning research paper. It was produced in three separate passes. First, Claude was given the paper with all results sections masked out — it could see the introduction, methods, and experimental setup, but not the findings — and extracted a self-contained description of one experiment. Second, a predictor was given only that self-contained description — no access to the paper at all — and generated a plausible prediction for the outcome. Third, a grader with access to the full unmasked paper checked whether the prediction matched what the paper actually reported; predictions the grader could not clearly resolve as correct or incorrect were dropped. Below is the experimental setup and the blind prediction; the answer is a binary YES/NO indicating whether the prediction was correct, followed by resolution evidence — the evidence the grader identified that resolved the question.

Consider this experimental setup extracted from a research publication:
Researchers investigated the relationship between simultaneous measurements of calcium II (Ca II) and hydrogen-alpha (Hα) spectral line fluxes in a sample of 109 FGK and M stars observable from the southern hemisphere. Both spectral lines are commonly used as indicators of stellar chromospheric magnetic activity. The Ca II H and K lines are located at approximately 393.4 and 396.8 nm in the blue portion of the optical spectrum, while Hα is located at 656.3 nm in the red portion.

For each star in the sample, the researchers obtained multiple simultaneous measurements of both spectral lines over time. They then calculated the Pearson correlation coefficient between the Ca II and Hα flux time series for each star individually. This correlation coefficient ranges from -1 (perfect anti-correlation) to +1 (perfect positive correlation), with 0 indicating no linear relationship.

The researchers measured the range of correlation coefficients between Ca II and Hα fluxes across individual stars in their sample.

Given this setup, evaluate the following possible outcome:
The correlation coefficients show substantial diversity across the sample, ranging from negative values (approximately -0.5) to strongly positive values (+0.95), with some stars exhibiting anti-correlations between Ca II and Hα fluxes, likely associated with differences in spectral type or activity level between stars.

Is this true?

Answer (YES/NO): YES